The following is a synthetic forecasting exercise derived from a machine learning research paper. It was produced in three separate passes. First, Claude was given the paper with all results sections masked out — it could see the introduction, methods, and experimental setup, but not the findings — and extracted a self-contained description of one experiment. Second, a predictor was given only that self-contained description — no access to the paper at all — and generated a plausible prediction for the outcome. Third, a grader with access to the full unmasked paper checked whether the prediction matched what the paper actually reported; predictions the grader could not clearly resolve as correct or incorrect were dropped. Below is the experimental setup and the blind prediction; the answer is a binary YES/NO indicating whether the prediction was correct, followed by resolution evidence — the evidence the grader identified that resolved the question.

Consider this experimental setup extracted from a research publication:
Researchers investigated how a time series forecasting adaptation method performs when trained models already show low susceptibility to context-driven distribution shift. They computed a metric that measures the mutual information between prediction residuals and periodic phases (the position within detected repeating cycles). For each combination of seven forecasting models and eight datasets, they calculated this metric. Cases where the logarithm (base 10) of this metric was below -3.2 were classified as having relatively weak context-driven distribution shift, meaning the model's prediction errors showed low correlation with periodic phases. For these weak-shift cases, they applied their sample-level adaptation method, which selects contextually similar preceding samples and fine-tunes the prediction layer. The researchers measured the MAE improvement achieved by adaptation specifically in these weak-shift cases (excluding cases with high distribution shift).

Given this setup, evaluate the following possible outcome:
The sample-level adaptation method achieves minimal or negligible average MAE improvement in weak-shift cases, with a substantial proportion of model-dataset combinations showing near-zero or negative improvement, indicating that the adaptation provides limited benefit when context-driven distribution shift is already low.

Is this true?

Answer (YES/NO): NO